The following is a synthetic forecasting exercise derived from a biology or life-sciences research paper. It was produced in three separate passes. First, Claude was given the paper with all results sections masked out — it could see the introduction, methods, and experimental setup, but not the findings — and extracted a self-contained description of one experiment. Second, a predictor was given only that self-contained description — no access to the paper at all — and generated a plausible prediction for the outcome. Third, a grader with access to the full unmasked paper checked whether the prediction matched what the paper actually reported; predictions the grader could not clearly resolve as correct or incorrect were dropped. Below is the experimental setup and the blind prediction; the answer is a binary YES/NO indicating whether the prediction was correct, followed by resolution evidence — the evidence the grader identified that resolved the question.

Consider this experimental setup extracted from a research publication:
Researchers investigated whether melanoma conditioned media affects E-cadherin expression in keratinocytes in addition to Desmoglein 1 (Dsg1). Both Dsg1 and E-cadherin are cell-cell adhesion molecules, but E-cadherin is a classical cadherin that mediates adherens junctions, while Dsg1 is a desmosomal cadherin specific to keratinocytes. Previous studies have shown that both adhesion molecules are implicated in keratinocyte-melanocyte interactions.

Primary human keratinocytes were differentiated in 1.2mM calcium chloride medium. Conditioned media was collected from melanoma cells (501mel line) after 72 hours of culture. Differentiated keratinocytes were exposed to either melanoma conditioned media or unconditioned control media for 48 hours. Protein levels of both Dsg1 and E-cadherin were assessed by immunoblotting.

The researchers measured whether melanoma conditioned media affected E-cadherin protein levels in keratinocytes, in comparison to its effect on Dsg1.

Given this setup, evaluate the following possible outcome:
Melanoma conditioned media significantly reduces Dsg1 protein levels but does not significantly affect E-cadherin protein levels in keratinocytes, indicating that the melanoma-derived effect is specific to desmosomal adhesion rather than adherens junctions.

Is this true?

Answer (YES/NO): NO